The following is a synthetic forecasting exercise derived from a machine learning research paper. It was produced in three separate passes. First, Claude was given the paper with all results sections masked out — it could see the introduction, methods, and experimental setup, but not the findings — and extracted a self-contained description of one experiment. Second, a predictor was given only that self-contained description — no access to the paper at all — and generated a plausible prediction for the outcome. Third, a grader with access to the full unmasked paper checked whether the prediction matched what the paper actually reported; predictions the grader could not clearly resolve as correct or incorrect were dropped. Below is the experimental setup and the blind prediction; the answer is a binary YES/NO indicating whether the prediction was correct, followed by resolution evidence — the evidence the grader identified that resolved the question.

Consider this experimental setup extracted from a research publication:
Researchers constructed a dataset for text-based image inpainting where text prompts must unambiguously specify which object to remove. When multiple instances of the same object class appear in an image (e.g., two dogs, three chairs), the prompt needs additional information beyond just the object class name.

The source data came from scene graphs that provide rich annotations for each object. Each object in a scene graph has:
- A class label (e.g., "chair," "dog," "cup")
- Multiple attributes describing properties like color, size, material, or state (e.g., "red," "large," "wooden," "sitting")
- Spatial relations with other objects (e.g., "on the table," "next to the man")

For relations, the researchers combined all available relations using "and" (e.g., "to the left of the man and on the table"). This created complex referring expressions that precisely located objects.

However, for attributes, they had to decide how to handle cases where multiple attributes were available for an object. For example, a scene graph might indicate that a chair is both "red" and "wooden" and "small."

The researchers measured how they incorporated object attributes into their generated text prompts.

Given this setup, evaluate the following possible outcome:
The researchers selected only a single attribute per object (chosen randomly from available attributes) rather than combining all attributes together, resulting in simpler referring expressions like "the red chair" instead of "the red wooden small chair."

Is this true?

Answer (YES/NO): YES